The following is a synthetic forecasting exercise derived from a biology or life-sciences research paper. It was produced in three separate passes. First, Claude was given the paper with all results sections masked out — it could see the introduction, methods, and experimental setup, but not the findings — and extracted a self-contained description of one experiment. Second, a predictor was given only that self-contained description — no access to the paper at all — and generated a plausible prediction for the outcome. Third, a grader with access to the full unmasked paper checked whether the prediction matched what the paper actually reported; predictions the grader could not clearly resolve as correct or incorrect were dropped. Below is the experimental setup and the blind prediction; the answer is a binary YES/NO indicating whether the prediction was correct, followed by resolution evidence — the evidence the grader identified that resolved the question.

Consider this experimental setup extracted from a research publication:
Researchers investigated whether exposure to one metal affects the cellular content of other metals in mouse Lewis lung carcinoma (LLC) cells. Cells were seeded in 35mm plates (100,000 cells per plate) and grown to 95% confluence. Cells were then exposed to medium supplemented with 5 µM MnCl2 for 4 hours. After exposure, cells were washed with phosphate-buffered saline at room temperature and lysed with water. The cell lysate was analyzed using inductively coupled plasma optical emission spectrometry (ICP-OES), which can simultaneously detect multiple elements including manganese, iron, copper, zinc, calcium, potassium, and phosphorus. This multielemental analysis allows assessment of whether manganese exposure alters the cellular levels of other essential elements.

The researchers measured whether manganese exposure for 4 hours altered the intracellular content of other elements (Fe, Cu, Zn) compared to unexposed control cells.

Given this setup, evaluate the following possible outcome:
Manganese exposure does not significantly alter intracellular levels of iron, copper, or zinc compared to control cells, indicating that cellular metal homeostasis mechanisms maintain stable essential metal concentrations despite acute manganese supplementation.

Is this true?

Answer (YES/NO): YES